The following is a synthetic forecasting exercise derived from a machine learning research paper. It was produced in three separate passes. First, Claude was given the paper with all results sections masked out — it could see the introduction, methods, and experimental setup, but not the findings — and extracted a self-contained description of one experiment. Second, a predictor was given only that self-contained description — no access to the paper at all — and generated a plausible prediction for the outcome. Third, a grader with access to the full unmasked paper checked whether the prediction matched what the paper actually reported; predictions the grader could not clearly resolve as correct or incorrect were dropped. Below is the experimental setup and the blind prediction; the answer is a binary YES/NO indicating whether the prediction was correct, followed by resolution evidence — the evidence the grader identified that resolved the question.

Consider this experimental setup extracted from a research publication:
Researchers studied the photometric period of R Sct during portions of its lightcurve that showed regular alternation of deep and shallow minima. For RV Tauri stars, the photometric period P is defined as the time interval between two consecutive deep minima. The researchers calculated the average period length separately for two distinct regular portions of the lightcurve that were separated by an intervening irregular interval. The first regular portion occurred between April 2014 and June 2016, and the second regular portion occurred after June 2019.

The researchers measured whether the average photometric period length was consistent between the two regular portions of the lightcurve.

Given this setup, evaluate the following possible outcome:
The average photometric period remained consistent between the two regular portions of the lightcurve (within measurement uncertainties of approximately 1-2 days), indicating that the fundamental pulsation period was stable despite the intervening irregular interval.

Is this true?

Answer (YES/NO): NO